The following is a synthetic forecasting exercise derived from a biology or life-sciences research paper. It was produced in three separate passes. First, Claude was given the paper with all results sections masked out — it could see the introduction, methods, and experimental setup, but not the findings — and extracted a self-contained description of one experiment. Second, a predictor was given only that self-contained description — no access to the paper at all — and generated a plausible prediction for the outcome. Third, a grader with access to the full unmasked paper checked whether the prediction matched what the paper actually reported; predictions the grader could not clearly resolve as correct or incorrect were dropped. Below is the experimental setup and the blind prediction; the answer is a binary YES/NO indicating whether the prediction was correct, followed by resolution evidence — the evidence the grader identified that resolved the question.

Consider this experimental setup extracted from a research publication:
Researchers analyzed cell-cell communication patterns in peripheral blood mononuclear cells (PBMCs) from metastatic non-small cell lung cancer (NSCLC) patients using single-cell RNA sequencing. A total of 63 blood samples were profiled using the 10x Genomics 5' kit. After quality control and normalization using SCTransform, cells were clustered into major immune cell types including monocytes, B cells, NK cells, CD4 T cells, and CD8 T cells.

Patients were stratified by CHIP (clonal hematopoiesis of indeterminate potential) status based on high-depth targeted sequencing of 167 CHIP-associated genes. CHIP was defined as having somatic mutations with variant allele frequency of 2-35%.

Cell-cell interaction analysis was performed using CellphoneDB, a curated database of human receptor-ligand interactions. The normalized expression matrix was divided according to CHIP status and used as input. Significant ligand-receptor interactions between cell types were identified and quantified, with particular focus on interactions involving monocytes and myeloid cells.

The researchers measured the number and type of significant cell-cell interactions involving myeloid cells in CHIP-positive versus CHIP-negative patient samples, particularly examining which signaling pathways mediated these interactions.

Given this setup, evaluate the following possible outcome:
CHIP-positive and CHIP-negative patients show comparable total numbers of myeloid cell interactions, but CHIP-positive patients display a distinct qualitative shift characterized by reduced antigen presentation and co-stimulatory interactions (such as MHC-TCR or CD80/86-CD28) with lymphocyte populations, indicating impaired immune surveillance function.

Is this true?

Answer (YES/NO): NO